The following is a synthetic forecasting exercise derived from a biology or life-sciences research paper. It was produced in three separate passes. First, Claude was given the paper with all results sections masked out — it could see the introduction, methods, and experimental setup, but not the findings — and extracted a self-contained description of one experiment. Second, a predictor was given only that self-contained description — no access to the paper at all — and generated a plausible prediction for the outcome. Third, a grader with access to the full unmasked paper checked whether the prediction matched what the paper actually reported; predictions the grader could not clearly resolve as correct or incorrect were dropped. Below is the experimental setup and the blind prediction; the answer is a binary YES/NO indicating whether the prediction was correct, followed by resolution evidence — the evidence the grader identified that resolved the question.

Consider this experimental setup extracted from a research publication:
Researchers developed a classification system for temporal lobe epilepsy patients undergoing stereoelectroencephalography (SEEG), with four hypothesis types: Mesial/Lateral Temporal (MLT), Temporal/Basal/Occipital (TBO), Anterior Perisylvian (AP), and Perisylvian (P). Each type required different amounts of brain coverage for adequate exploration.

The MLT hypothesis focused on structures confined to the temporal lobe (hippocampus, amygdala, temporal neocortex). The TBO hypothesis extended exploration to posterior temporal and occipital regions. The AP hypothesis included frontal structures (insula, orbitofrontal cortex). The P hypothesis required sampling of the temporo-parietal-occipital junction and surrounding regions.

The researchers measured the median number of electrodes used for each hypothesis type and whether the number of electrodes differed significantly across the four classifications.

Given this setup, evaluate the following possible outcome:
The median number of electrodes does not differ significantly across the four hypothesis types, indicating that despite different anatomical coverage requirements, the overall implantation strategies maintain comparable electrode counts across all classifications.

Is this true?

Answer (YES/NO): NO